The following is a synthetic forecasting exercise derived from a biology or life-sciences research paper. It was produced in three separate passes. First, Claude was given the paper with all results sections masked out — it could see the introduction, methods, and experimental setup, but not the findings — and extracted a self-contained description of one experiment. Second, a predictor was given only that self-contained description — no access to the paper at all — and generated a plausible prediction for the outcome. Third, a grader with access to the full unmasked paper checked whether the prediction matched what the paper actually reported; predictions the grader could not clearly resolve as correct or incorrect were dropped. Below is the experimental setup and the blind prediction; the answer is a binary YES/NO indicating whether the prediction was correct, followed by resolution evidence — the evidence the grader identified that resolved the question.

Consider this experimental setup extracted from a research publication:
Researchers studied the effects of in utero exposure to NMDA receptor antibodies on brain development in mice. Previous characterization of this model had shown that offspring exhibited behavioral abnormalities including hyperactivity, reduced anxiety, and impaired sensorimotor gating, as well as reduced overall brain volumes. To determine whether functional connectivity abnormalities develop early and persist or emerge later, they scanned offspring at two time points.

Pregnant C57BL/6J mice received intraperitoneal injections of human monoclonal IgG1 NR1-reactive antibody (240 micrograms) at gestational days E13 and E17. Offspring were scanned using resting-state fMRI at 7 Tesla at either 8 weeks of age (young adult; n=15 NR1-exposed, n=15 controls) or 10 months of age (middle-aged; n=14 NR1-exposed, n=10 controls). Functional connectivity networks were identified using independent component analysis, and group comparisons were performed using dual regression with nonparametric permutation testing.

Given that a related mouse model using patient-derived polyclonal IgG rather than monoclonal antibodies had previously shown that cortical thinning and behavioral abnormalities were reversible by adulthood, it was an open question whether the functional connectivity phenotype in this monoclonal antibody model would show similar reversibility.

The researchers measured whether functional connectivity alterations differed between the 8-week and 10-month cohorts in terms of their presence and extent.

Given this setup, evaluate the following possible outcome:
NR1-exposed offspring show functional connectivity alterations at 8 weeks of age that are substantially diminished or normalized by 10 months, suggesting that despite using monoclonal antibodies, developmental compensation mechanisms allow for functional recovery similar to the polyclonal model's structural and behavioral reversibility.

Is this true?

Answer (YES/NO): NO